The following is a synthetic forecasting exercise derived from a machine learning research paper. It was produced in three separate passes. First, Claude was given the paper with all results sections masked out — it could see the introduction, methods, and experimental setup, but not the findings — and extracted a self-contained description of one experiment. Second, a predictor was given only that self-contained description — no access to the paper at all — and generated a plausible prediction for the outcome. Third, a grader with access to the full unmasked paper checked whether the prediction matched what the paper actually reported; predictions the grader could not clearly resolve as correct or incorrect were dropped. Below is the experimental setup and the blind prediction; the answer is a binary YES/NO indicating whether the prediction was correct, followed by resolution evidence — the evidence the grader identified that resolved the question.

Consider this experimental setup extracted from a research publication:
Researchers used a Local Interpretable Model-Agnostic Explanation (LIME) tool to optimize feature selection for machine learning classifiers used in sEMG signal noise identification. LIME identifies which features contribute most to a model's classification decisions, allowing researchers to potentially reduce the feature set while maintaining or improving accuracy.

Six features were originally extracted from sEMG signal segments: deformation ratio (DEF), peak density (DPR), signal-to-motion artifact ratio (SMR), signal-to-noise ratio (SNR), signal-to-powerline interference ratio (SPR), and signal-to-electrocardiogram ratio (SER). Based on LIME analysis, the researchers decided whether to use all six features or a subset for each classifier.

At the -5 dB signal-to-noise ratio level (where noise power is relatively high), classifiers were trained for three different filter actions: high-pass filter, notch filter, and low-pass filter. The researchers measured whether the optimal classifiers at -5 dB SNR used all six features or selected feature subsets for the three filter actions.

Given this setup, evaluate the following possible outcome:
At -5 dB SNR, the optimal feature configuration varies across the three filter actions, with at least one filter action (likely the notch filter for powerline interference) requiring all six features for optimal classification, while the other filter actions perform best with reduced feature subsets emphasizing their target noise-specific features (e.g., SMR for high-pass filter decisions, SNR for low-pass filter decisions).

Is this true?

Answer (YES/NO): NO